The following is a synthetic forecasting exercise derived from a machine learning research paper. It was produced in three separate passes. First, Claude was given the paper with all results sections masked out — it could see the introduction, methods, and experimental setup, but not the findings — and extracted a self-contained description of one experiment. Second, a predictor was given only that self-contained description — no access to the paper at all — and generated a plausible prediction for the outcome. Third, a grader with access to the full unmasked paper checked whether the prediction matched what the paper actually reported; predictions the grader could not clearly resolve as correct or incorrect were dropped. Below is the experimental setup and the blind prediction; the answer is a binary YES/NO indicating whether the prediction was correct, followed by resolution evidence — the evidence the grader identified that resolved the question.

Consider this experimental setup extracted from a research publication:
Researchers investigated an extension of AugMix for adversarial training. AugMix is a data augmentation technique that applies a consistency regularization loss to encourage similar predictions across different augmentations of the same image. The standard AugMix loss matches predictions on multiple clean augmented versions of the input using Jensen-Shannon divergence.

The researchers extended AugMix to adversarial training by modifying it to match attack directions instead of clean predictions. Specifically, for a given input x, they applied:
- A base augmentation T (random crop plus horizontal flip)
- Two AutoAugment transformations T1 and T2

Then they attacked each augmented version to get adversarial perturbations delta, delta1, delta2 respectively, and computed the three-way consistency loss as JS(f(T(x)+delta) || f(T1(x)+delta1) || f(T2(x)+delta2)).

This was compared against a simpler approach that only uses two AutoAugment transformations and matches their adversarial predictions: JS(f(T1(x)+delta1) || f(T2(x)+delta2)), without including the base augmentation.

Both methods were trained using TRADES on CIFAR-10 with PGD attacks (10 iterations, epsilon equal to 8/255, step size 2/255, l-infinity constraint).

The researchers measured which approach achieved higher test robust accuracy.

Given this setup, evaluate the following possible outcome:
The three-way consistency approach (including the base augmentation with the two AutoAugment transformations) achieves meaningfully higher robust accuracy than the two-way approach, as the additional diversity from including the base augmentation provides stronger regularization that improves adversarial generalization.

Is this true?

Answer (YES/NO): NO